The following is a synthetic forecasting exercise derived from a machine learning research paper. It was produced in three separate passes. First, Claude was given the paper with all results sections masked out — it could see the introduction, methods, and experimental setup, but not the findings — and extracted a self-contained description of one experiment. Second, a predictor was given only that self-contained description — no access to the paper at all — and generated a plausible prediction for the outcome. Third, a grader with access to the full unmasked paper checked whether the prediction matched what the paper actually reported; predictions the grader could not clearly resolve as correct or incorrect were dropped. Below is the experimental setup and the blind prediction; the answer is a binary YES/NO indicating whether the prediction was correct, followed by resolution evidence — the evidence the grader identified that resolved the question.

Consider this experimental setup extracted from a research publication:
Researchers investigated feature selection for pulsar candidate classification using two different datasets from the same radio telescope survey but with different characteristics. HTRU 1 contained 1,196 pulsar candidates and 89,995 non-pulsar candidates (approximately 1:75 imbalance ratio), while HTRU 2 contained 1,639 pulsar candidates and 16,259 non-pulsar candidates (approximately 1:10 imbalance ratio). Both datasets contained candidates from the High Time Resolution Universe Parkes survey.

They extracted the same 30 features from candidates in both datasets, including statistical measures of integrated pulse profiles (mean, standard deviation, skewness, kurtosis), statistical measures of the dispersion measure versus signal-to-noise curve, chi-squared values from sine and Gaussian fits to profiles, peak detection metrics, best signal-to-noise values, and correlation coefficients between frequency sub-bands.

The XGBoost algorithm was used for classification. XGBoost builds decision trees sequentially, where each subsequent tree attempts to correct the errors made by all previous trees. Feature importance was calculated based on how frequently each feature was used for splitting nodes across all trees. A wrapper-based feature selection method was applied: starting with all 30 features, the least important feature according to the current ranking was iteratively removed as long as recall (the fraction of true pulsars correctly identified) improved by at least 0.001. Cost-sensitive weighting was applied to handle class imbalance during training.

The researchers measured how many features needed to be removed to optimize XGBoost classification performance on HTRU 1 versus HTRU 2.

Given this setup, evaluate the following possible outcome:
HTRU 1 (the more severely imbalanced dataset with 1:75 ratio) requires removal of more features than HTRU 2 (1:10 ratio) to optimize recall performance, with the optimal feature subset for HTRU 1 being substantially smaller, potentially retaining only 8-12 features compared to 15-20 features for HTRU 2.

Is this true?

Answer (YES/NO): NO